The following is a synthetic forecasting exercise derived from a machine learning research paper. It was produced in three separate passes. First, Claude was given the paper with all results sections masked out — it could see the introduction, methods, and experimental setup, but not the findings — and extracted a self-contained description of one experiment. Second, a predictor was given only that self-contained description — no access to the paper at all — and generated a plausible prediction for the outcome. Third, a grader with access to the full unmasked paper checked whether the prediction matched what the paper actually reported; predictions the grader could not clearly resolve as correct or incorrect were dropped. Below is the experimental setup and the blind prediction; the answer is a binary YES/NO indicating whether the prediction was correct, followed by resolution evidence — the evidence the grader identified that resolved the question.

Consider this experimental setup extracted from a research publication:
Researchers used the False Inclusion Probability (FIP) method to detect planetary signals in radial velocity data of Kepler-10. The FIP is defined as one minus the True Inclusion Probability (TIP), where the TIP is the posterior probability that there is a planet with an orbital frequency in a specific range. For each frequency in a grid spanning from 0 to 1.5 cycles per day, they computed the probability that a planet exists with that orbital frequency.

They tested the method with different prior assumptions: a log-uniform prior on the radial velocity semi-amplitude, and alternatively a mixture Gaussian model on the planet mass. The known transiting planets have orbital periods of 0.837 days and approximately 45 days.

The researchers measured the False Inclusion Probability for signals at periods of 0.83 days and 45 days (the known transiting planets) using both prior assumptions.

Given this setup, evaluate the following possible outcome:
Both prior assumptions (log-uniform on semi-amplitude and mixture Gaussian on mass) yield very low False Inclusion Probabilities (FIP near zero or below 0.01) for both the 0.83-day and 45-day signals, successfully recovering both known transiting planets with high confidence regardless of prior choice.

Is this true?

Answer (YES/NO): YES